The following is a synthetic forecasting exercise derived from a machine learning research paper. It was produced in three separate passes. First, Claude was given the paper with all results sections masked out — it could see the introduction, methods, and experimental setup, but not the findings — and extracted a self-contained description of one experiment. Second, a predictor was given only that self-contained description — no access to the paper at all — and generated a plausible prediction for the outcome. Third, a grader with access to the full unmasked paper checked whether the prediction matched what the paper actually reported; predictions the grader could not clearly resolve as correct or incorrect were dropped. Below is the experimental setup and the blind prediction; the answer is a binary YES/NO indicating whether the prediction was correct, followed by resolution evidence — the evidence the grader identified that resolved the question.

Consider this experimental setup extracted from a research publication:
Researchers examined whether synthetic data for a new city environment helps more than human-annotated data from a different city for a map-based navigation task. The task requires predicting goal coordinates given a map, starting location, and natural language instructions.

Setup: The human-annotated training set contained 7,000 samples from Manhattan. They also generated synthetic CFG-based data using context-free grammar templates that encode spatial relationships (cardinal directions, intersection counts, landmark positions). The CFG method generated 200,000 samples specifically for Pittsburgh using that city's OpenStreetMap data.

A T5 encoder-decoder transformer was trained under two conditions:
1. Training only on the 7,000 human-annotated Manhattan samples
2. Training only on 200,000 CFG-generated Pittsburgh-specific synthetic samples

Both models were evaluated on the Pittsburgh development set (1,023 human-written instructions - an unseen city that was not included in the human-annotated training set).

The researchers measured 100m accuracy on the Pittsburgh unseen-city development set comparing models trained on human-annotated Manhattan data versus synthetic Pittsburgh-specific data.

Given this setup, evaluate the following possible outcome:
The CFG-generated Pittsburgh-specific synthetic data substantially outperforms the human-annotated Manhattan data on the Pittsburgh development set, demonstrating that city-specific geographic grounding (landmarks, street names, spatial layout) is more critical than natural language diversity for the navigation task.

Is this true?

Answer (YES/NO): YES